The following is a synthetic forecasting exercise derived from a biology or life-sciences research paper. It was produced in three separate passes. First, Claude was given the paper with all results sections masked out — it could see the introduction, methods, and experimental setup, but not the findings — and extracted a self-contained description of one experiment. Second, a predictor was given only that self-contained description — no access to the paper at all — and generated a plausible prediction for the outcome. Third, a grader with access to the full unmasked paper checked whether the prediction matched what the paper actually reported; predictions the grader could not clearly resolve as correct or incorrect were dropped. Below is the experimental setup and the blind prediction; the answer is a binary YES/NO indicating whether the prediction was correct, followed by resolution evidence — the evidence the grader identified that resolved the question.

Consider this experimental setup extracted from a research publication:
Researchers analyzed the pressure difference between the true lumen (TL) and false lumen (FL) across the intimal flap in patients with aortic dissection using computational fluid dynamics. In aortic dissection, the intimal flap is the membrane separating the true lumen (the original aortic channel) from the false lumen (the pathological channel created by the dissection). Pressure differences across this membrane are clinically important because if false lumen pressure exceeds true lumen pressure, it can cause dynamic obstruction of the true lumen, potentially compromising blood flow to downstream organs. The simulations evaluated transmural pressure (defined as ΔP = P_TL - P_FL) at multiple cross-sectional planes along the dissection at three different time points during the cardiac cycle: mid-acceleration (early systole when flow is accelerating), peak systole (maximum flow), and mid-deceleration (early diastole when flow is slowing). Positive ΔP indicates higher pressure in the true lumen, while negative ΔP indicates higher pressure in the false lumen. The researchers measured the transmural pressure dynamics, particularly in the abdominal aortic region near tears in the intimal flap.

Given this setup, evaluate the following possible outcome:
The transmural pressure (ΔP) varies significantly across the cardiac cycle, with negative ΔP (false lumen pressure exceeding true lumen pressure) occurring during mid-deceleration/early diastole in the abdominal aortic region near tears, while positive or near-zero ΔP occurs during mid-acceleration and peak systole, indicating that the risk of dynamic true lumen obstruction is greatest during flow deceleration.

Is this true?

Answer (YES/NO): NO